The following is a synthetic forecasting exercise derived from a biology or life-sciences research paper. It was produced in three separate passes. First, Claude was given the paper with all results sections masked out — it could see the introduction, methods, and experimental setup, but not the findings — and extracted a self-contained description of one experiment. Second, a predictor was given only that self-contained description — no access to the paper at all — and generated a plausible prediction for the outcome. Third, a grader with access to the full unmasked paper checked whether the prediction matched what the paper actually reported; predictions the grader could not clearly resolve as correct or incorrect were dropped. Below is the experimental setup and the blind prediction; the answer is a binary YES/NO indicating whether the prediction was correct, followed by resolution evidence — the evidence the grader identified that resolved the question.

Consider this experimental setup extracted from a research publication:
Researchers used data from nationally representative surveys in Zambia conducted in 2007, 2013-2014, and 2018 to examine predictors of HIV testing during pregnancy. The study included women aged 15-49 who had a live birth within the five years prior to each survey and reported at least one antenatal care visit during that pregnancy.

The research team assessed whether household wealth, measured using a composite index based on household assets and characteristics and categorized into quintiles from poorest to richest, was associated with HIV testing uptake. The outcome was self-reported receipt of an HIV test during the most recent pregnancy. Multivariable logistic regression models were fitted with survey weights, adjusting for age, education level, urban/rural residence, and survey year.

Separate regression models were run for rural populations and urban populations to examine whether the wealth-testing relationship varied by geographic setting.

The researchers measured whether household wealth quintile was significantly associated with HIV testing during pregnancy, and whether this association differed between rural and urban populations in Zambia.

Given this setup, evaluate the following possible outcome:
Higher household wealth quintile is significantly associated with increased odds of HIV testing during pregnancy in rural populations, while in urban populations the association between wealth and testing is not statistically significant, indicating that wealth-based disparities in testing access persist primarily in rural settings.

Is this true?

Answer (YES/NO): YES